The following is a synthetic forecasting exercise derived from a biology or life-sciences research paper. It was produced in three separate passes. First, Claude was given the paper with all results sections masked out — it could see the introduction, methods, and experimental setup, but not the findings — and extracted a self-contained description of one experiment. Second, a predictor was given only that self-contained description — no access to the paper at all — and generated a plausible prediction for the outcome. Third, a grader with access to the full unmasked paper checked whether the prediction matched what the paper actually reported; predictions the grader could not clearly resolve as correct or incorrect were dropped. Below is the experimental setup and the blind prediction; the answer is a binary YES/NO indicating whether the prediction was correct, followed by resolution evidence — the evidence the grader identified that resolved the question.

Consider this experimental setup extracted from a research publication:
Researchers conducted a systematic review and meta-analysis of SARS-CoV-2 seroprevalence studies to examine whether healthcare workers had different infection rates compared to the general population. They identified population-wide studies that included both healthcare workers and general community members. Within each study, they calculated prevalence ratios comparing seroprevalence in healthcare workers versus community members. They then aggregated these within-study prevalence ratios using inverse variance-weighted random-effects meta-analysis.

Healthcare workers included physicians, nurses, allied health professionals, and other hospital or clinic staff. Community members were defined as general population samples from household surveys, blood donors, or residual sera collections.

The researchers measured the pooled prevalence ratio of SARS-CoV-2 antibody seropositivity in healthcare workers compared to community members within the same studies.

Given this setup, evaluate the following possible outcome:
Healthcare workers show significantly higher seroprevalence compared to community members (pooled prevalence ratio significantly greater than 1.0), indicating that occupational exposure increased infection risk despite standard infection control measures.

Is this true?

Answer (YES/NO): NO